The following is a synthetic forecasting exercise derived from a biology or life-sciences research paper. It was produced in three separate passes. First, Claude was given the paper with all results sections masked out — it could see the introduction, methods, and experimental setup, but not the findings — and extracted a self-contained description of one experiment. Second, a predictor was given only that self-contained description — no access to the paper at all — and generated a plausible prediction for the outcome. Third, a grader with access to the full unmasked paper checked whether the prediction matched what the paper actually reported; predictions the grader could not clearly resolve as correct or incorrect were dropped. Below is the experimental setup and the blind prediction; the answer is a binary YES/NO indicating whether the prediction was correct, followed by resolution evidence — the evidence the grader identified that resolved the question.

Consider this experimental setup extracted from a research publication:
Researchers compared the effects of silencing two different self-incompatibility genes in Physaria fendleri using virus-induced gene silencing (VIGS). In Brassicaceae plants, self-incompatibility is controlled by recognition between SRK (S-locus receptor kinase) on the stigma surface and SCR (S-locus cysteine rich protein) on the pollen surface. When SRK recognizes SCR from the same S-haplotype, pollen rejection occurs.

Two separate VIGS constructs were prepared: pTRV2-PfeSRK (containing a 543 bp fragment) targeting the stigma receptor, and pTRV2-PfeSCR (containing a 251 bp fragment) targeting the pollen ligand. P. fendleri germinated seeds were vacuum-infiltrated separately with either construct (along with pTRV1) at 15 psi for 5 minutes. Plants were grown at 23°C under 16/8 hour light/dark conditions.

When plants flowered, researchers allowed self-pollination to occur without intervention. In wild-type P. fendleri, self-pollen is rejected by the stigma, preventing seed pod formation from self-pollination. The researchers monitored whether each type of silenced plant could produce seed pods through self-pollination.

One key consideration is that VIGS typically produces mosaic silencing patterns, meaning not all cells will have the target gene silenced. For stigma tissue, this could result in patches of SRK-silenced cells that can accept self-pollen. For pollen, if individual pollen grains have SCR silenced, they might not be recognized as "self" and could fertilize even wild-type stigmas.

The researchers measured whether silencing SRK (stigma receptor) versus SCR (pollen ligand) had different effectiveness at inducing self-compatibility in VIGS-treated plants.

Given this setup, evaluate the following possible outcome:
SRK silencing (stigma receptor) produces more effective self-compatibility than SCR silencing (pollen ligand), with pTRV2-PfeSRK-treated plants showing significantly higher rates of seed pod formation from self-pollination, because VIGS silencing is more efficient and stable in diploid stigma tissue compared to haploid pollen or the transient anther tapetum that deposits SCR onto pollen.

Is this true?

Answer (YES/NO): YES